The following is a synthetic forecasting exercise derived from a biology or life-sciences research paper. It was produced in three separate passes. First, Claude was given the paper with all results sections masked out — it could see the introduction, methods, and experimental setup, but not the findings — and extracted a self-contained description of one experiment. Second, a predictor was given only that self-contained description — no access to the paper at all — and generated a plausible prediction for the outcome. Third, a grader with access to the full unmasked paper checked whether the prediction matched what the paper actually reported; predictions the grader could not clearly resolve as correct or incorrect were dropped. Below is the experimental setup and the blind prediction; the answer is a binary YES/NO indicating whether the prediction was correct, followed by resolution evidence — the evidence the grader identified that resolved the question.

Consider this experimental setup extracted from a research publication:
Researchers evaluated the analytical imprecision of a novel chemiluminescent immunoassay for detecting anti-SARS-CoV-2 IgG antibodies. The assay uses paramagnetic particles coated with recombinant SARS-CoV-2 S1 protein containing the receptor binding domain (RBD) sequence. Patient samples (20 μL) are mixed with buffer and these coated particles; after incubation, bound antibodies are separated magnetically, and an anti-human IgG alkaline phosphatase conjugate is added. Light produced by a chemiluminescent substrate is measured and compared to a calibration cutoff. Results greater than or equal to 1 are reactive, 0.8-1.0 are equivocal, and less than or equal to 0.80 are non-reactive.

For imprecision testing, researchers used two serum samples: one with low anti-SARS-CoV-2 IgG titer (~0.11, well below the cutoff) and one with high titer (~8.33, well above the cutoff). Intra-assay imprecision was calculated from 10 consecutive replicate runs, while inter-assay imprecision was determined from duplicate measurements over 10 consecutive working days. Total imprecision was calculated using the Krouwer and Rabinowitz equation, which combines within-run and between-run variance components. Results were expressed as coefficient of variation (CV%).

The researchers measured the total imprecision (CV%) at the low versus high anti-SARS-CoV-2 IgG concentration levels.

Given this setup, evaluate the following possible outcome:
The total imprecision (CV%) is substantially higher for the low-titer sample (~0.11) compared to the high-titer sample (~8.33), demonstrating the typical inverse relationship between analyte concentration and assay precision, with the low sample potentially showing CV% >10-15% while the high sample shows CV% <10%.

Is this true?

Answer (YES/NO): NO